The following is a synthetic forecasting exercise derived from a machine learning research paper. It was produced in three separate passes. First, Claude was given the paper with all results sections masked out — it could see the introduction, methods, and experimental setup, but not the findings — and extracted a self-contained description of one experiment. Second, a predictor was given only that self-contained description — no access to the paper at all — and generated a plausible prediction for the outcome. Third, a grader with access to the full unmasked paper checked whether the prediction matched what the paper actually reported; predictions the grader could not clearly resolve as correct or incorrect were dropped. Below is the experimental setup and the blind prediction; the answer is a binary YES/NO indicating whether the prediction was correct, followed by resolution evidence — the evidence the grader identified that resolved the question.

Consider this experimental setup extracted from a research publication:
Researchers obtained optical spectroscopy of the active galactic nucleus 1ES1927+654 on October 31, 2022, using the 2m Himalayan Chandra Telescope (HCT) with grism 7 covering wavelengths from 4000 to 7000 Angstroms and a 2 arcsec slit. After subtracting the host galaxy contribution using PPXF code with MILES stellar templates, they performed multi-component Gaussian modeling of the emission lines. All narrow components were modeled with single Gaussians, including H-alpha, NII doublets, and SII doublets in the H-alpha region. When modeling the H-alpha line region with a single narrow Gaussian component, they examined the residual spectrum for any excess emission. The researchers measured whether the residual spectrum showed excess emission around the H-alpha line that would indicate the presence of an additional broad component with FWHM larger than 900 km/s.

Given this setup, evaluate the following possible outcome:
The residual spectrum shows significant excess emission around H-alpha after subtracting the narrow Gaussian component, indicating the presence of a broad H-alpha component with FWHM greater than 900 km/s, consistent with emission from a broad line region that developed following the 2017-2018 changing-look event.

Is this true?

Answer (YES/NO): YES